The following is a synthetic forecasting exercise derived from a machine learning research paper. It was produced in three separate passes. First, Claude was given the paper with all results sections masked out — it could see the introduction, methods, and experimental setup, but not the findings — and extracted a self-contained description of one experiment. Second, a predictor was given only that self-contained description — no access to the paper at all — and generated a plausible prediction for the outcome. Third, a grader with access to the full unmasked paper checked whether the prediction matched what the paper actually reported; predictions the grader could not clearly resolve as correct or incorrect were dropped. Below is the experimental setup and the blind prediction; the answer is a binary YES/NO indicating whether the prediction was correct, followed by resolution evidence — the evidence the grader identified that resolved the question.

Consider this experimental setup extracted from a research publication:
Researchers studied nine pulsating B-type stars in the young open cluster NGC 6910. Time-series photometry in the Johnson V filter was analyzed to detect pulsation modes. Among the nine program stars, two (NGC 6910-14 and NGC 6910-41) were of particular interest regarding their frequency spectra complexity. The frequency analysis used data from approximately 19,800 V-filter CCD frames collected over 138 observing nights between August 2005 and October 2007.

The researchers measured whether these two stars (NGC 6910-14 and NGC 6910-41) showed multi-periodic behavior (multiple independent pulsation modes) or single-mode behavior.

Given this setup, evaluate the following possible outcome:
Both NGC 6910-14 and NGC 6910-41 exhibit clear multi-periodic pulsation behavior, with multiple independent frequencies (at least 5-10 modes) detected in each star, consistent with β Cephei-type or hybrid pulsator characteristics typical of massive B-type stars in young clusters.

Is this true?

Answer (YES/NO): NO